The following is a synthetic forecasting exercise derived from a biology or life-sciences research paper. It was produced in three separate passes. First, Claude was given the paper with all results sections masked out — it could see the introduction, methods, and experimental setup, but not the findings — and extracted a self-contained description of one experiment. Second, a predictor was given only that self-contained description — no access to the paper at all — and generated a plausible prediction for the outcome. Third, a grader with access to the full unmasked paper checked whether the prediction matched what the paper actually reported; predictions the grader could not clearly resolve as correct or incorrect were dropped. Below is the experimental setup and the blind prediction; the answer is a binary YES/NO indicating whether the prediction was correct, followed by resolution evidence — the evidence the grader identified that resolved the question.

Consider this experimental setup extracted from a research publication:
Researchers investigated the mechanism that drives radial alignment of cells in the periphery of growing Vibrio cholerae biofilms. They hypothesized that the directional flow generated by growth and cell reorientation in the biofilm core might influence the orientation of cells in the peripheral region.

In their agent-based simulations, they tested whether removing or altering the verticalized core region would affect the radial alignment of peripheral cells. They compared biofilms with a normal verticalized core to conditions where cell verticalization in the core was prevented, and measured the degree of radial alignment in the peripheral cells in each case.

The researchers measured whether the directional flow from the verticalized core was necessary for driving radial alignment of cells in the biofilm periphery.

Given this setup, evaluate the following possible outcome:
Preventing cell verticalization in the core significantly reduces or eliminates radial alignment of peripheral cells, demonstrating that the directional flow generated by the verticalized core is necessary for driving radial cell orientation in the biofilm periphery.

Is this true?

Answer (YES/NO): YES